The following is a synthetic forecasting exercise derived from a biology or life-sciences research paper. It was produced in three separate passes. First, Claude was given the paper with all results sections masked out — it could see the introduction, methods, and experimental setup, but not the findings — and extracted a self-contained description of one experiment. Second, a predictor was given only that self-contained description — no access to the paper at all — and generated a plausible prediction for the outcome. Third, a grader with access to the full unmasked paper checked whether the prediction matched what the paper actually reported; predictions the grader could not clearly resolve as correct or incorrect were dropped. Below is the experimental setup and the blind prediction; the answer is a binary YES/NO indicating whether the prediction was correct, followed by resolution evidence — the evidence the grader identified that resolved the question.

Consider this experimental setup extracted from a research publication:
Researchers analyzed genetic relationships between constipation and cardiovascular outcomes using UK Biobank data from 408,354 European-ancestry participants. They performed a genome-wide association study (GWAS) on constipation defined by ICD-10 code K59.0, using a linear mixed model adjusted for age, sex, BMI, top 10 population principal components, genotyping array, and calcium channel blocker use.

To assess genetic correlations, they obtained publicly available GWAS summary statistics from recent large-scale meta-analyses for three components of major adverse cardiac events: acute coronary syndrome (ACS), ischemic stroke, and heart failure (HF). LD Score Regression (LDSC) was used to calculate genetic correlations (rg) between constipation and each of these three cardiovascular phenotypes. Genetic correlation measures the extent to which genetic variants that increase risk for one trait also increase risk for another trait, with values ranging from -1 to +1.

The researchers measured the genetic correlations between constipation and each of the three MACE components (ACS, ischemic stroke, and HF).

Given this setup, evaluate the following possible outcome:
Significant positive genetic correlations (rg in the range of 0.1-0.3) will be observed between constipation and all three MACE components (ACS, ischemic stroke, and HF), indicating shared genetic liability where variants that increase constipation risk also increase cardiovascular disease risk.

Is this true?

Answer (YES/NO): YES